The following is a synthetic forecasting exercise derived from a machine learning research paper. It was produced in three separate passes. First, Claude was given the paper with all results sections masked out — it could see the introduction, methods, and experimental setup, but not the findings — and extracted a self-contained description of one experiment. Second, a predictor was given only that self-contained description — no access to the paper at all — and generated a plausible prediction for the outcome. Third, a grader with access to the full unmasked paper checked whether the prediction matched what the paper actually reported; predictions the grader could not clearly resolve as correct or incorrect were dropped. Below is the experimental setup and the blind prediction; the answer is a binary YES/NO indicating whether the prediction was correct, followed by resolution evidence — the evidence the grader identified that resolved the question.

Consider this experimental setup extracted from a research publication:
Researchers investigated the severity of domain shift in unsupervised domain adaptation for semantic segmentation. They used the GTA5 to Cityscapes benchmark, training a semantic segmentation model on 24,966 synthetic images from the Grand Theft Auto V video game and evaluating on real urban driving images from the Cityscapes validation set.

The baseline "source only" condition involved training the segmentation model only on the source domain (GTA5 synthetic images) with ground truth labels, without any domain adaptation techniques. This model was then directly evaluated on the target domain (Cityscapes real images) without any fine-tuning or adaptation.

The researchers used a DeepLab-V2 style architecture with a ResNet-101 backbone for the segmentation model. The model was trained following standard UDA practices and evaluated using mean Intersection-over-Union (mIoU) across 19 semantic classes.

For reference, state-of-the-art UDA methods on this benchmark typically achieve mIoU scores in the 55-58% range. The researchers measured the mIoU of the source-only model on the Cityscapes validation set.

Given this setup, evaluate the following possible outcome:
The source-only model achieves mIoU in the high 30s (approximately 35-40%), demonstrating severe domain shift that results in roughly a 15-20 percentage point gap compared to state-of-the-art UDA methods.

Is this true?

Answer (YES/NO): YES